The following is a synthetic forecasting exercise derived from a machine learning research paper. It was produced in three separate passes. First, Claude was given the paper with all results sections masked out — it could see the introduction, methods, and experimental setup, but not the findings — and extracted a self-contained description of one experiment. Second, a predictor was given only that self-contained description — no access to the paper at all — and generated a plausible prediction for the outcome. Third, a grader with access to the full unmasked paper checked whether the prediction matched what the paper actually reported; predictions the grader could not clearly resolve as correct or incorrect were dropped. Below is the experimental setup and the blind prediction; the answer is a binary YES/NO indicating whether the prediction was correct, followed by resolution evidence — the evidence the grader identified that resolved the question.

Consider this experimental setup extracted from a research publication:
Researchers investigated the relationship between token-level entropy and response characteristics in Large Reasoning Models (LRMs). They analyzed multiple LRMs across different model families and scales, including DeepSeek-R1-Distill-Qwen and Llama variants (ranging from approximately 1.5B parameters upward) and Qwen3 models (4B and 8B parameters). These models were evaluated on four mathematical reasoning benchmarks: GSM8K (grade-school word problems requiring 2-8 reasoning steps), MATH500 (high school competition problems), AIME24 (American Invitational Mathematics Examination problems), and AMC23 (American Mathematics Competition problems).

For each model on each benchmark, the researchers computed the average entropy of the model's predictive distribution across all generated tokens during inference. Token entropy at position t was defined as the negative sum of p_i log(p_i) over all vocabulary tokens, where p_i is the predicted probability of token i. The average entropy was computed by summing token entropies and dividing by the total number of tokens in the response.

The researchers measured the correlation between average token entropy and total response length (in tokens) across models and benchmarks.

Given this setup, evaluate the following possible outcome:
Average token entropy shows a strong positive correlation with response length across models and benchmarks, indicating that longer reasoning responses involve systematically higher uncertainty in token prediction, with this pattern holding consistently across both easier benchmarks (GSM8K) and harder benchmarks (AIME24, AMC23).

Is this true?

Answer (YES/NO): YES